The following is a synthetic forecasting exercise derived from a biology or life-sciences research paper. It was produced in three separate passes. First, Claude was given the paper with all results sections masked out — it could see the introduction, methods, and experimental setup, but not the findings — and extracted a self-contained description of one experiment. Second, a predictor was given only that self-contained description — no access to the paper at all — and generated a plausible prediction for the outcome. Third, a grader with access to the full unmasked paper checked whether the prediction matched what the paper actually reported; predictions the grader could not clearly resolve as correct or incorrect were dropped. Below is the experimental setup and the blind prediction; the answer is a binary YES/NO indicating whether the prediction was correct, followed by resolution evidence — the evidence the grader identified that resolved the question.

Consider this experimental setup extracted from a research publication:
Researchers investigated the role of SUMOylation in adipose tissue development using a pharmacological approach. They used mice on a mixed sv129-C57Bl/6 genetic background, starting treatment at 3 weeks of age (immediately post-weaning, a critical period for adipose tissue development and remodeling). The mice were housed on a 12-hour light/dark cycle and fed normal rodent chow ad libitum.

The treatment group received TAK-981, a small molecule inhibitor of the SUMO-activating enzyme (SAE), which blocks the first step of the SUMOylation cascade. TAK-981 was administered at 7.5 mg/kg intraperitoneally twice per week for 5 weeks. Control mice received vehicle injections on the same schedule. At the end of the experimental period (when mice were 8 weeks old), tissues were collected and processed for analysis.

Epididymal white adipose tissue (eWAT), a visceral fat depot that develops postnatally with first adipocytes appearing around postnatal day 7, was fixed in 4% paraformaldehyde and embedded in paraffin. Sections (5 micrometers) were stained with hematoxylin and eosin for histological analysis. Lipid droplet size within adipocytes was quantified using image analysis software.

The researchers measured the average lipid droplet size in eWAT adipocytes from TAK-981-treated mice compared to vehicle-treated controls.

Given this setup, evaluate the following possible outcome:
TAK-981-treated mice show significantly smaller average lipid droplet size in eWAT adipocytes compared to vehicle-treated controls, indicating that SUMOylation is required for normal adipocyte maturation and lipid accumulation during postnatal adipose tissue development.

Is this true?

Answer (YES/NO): YES